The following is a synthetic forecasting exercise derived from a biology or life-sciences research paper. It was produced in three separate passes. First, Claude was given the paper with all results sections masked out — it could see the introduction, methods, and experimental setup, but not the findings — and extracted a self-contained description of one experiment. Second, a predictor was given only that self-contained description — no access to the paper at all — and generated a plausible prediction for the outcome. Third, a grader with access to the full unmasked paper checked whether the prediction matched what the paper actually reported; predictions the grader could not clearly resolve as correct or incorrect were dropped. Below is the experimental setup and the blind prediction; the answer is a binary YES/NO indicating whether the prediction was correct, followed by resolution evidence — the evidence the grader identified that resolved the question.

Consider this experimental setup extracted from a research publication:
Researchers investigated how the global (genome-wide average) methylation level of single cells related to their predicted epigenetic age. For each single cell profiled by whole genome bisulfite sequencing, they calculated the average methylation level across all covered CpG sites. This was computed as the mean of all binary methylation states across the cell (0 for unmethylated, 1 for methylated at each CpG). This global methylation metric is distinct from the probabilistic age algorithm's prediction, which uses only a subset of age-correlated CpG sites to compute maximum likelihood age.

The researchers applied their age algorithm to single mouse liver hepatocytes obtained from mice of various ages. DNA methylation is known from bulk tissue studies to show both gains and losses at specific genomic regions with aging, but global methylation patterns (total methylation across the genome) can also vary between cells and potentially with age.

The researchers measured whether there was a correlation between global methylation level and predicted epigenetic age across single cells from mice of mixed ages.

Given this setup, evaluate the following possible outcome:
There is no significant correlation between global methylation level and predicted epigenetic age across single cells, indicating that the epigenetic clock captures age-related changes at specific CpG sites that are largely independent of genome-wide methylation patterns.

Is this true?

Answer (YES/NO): YES